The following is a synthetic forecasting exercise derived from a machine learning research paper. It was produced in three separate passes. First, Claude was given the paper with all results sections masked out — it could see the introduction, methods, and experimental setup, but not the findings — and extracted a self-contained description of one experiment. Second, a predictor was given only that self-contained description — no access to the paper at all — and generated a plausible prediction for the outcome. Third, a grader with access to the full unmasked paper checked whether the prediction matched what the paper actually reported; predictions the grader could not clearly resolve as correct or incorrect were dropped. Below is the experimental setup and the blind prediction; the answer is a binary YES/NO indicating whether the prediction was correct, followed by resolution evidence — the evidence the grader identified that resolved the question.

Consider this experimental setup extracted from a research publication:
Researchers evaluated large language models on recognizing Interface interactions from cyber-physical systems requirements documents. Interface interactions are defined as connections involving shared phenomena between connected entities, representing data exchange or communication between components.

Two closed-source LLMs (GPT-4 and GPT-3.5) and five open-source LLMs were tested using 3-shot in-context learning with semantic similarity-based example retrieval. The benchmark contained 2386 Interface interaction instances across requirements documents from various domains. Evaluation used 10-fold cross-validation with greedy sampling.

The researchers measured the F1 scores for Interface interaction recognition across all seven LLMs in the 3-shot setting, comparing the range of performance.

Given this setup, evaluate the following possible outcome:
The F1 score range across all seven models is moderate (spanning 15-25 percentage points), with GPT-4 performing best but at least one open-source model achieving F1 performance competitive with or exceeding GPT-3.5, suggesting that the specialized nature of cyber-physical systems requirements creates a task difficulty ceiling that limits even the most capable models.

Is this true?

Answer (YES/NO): YES